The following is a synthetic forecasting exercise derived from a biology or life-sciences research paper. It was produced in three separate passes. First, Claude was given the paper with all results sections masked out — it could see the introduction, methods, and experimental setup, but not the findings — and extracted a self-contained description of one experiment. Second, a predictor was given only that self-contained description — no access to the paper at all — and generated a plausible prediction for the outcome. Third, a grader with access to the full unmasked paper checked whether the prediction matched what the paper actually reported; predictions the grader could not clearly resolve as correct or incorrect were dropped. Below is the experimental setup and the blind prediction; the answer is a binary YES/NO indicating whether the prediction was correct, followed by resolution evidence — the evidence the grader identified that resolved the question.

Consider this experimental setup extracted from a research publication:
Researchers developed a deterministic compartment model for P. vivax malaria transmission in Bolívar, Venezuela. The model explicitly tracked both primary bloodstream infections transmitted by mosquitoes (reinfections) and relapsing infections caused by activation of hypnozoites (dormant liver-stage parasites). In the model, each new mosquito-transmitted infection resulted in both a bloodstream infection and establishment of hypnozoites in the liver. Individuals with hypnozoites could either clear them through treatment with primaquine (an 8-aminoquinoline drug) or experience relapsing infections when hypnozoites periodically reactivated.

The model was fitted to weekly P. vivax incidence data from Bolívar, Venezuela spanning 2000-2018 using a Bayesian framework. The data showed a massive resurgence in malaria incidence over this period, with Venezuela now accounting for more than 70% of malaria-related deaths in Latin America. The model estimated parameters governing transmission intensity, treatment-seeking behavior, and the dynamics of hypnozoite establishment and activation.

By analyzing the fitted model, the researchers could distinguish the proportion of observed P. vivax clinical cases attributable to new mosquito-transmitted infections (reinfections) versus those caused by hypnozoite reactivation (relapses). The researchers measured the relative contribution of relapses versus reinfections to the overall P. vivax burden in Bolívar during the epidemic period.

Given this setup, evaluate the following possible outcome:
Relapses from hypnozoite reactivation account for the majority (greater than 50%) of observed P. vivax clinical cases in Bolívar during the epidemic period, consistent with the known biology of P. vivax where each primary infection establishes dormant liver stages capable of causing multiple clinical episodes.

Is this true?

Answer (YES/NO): YES